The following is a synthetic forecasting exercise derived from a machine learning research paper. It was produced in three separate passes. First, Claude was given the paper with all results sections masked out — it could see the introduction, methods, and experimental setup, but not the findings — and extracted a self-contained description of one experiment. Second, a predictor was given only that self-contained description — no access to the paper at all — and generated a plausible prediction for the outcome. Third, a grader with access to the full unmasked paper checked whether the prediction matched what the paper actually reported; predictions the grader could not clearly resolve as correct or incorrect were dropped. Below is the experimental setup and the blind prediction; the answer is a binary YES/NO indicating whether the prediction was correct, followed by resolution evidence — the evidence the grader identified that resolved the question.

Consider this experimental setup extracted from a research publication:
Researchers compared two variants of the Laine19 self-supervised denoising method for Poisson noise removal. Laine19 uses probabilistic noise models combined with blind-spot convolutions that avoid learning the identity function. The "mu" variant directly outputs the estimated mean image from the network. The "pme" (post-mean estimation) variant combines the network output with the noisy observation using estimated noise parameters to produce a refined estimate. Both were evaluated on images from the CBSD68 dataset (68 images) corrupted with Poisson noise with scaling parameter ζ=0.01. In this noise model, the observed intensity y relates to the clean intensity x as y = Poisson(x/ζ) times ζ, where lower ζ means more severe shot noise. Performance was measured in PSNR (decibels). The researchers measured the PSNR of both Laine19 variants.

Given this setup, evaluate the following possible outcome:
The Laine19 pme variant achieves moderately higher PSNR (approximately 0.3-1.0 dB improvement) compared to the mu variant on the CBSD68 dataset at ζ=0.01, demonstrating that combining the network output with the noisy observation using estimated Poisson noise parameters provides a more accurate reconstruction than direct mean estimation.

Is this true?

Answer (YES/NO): NO